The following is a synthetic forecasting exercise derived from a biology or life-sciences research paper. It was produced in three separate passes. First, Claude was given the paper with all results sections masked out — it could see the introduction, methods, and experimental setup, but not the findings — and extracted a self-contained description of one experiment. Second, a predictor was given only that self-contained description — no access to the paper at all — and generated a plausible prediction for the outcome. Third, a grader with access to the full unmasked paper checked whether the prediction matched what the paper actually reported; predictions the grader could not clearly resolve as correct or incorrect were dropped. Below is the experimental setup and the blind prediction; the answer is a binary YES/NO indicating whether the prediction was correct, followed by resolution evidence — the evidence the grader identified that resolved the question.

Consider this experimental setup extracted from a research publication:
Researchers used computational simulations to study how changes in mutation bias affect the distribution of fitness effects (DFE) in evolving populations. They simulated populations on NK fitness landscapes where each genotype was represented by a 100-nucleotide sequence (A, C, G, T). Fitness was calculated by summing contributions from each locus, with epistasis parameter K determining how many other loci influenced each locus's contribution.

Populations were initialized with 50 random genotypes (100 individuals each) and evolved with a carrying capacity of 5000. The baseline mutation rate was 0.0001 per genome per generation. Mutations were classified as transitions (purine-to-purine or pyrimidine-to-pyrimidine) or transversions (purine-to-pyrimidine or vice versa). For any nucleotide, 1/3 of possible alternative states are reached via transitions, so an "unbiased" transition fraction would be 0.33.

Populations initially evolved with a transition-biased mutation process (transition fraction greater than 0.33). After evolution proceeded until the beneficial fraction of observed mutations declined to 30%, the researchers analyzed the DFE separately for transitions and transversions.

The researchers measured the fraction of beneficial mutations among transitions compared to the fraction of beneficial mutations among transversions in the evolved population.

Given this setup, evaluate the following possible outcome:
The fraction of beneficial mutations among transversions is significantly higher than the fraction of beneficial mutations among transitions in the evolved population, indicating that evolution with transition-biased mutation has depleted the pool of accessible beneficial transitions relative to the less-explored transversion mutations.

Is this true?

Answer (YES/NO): YES